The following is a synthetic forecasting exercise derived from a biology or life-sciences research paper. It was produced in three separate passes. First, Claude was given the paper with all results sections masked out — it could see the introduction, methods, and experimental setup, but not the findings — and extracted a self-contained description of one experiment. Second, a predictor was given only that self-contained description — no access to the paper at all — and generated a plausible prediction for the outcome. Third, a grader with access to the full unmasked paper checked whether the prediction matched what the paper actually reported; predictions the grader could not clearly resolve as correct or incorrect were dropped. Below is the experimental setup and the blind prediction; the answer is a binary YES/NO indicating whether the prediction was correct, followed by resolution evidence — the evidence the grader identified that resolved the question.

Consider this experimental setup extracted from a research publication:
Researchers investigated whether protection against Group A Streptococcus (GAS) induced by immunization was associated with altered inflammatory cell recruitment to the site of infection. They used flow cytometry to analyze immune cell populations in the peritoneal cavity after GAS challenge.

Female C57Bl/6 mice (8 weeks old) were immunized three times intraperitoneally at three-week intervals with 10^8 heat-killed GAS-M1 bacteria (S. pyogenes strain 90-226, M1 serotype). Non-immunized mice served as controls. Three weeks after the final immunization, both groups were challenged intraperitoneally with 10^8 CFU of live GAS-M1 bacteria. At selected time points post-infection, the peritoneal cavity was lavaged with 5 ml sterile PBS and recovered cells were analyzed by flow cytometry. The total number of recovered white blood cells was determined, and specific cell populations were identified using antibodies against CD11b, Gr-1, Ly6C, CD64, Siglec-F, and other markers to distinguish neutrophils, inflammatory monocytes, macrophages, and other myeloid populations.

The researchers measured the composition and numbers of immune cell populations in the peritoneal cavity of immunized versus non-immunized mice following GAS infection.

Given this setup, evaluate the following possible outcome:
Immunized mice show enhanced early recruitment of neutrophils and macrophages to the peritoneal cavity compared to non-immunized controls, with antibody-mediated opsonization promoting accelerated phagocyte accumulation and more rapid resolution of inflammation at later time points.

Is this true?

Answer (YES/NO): NO